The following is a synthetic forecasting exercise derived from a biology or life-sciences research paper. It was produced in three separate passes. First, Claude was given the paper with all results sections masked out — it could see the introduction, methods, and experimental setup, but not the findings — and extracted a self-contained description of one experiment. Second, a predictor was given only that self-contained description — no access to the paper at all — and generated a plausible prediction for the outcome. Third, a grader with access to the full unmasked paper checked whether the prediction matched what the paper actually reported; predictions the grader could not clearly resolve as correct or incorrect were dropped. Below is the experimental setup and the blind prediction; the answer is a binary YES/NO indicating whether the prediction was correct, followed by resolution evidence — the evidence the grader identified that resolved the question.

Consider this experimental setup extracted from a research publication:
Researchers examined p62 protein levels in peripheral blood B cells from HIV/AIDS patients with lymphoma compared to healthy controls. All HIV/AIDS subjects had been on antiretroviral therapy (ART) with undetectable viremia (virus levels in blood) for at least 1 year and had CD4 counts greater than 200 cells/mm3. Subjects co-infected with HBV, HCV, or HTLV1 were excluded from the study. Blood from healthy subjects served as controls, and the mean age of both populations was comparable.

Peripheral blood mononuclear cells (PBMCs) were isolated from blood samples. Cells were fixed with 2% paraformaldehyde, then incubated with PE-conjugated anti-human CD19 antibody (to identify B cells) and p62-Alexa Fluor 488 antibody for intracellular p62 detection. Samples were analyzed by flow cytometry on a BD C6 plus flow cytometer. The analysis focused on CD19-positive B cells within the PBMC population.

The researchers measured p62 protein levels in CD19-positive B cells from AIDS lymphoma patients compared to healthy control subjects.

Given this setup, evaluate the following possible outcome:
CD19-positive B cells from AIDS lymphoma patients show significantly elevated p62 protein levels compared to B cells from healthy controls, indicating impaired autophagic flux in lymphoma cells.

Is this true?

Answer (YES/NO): NO